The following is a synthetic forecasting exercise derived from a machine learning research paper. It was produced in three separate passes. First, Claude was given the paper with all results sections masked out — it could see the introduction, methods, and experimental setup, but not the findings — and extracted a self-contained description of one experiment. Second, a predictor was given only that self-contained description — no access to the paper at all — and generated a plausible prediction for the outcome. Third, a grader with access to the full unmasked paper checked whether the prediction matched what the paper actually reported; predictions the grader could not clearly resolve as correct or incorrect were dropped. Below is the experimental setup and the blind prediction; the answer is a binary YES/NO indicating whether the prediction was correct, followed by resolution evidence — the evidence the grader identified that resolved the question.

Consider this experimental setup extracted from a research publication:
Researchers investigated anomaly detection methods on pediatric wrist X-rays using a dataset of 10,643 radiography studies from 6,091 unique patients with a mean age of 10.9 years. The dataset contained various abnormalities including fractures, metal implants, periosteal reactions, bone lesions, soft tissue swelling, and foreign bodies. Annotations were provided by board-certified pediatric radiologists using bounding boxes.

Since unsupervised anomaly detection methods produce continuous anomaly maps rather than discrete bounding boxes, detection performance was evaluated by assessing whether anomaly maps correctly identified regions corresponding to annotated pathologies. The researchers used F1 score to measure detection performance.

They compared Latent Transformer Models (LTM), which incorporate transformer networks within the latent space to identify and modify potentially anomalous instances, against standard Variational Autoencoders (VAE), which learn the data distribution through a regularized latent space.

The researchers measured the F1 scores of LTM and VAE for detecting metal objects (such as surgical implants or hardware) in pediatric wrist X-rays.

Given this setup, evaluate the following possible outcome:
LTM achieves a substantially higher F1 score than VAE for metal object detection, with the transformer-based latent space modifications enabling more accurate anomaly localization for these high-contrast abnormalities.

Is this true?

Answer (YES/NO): NO